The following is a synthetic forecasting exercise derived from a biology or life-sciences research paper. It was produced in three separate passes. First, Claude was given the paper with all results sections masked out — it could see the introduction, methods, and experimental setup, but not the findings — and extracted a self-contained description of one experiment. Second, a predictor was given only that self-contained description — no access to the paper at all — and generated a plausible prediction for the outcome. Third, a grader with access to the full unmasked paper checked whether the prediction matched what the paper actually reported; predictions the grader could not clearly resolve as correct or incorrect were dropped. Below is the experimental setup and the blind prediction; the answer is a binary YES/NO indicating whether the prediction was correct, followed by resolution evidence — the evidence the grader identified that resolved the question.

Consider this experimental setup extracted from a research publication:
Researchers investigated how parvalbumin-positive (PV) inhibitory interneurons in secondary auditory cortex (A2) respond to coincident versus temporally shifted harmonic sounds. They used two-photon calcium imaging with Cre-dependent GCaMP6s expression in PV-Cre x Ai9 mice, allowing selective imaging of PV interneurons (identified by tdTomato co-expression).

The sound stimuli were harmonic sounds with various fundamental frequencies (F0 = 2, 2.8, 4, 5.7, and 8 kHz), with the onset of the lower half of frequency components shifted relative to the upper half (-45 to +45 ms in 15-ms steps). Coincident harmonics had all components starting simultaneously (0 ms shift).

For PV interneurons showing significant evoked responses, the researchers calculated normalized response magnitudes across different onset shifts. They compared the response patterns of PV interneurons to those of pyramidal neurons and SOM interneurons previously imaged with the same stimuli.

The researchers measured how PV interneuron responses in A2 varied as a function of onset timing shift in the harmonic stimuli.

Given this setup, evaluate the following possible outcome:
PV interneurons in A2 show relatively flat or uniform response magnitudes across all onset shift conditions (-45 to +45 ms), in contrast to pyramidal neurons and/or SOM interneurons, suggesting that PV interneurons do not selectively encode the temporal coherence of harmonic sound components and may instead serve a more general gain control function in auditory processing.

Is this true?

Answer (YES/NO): NO